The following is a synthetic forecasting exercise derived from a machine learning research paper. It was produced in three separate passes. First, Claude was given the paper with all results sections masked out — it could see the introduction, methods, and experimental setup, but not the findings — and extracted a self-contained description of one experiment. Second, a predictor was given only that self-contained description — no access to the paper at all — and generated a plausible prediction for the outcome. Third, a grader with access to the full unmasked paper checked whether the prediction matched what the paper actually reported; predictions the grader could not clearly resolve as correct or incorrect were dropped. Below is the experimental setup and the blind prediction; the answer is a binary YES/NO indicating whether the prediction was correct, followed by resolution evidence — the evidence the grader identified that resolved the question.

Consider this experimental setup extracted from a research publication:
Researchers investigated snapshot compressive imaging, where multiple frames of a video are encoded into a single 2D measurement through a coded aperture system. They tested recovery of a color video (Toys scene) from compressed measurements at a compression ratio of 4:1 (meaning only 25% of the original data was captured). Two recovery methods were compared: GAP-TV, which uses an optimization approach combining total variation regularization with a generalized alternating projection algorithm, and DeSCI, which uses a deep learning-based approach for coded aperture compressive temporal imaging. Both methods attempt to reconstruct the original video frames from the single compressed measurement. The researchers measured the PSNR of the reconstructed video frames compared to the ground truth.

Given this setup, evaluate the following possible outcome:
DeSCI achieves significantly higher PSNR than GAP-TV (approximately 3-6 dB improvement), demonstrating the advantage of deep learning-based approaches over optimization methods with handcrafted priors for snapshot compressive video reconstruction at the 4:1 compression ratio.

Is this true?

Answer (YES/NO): NO